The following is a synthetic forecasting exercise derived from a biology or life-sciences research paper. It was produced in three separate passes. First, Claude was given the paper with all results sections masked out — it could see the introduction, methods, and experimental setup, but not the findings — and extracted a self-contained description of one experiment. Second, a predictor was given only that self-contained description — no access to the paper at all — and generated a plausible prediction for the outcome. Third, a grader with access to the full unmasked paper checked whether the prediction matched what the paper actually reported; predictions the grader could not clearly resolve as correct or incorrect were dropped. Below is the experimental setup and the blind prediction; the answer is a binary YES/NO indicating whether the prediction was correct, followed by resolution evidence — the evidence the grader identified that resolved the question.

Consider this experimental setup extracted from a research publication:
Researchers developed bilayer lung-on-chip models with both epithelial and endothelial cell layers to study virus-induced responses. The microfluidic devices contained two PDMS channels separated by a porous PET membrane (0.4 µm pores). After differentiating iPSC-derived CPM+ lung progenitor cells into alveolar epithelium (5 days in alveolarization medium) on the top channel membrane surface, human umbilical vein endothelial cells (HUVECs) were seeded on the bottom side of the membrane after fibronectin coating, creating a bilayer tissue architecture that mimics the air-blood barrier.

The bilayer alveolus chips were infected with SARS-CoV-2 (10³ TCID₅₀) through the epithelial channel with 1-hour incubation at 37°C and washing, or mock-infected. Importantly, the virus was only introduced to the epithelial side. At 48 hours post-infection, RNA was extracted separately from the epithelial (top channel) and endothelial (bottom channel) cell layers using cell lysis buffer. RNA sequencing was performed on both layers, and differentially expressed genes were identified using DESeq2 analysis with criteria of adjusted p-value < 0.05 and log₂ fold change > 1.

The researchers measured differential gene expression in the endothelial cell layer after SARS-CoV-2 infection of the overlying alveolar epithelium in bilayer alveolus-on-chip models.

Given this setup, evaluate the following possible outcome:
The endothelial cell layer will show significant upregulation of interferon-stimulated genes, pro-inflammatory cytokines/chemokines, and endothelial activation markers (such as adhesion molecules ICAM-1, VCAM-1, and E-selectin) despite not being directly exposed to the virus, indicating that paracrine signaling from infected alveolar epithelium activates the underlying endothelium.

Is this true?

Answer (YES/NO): NO